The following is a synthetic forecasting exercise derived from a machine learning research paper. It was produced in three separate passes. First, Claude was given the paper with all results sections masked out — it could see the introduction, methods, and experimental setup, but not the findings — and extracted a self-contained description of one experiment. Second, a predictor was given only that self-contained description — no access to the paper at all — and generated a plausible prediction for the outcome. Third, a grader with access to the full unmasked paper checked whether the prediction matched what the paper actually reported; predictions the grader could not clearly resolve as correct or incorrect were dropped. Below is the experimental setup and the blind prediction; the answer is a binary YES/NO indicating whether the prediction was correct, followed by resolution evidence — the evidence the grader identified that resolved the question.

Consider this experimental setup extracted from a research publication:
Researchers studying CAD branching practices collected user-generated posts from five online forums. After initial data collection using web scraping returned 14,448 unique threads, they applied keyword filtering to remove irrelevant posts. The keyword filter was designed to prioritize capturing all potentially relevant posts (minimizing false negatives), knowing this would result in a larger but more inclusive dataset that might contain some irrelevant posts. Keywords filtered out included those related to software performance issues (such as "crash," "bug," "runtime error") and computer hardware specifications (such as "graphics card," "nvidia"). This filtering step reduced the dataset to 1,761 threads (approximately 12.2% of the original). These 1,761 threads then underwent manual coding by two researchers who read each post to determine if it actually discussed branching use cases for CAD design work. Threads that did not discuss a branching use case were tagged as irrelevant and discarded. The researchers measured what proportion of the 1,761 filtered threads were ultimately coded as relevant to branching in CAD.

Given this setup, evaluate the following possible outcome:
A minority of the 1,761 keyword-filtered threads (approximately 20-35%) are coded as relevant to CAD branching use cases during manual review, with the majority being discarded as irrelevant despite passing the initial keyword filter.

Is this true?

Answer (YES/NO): NO